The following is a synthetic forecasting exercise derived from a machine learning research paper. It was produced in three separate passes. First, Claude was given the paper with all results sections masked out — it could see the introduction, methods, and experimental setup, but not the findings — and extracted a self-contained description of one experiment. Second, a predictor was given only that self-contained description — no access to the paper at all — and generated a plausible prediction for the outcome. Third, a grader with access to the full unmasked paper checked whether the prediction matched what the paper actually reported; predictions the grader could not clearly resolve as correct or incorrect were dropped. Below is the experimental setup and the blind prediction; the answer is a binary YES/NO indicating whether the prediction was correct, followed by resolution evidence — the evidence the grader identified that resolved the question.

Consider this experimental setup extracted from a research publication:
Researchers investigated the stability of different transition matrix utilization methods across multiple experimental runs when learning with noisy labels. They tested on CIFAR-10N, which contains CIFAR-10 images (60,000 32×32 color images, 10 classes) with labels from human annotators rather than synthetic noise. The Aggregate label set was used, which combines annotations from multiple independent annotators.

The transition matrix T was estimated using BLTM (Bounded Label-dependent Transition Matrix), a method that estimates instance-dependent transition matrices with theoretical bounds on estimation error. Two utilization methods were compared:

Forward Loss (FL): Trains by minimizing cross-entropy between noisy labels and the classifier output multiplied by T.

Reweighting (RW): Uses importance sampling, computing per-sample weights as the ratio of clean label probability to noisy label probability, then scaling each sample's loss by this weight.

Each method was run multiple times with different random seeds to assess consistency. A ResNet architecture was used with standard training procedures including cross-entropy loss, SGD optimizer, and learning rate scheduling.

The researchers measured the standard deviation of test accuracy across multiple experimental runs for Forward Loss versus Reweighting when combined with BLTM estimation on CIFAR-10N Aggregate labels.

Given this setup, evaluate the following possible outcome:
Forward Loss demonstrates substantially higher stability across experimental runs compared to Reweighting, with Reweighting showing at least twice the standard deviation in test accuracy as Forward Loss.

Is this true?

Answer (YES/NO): YES